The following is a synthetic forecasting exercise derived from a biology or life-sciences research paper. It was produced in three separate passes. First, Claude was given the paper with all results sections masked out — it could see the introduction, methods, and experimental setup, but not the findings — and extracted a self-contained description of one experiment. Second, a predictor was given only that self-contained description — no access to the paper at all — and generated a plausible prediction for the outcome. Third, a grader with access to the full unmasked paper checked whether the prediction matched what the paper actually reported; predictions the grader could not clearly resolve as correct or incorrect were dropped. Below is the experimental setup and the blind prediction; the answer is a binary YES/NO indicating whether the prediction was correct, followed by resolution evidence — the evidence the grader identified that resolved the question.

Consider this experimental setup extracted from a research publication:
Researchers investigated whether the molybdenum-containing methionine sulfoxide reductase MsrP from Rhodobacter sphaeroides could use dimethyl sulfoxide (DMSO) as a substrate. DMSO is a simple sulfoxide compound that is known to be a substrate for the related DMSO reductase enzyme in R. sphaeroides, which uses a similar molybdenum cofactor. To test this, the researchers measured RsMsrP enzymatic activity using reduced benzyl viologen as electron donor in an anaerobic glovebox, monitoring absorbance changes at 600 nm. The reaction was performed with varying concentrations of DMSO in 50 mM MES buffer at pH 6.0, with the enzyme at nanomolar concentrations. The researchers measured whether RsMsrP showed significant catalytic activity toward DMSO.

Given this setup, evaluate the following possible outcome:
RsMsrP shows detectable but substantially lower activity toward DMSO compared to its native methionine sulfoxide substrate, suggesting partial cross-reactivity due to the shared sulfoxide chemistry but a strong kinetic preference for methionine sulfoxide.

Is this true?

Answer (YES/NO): NO